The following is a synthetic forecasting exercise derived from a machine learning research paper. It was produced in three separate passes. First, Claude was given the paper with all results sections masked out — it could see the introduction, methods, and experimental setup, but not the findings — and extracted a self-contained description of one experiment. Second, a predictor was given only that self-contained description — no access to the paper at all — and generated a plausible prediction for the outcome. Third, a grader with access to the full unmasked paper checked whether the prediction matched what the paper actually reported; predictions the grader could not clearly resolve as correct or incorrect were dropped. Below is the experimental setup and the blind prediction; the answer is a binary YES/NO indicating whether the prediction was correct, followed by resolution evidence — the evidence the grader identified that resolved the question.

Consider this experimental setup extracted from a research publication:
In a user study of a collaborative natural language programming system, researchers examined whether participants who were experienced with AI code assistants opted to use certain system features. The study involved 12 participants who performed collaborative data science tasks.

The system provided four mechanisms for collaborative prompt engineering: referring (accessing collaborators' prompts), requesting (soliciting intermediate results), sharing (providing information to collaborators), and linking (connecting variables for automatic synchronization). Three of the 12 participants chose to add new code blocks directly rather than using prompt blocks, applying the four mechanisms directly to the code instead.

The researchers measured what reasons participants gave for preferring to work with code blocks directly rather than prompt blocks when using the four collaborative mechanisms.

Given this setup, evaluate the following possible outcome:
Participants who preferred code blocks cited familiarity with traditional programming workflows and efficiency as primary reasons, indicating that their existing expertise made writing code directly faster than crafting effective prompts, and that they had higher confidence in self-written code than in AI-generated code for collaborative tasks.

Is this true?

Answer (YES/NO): NO